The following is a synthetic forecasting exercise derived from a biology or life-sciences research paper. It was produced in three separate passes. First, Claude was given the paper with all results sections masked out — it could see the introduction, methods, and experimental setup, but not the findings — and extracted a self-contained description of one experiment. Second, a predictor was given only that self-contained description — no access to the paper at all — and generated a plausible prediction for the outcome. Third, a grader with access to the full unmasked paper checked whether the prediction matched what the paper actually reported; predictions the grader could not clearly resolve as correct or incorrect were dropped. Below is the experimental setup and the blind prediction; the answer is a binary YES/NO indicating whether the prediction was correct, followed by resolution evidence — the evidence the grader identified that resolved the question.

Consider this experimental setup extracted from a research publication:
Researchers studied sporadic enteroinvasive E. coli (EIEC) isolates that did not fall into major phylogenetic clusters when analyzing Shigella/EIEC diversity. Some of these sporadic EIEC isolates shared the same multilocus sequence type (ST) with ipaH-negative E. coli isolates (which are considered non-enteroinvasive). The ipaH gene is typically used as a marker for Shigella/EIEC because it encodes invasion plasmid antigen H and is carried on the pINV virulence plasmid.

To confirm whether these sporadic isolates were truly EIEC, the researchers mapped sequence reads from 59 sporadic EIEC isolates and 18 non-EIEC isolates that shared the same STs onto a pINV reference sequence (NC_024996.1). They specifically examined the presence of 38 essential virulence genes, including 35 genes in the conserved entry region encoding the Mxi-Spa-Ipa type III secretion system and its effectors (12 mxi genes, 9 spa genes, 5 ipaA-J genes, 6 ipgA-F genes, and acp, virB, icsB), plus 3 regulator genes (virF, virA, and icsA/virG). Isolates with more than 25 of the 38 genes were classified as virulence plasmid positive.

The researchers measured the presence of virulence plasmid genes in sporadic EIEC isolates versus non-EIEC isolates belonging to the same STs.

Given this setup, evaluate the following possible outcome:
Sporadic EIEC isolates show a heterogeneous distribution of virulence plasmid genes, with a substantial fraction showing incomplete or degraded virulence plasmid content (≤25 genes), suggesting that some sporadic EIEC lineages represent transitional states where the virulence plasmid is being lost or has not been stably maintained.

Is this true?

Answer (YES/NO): YES